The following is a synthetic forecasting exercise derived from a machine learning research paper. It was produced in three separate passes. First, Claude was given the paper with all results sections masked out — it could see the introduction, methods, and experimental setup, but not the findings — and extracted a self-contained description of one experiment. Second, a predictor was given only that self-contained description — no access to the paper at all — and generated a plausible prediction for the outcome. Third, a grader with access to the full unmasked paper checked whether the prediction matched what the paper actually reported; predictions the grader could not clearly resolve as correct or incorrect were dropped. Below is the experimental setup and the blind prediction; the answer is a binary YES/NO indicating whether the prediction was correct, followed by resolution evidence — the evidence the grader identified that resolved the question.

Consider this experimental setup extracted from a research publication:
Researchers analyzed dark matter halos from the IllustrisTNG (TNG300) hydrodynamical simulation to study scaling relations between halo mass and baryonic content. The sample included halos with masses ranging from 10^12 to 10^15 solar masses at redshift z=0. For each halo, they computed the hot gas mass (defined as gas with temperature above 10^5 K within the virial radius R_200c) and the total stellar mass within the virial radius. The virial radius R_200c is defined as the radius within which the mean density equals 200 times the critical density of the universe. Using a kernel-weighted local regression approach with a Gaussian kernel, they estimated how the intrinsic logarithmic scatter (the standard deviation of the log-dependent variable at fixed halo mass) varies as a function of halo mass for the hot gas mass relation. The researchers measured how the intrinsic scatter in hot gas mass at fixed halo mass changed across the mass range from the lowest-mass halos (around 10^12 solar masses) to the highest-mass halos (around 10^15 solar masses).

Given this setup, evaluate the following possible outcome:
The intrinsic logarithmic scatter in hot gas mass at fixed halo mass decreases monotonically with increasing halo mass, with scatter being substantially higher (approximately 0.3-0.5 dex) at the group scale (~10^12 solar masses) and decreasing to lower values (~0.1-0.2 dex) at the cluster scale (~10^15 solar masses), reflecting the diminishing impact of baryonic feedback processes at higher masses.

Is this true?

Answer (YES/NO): NO